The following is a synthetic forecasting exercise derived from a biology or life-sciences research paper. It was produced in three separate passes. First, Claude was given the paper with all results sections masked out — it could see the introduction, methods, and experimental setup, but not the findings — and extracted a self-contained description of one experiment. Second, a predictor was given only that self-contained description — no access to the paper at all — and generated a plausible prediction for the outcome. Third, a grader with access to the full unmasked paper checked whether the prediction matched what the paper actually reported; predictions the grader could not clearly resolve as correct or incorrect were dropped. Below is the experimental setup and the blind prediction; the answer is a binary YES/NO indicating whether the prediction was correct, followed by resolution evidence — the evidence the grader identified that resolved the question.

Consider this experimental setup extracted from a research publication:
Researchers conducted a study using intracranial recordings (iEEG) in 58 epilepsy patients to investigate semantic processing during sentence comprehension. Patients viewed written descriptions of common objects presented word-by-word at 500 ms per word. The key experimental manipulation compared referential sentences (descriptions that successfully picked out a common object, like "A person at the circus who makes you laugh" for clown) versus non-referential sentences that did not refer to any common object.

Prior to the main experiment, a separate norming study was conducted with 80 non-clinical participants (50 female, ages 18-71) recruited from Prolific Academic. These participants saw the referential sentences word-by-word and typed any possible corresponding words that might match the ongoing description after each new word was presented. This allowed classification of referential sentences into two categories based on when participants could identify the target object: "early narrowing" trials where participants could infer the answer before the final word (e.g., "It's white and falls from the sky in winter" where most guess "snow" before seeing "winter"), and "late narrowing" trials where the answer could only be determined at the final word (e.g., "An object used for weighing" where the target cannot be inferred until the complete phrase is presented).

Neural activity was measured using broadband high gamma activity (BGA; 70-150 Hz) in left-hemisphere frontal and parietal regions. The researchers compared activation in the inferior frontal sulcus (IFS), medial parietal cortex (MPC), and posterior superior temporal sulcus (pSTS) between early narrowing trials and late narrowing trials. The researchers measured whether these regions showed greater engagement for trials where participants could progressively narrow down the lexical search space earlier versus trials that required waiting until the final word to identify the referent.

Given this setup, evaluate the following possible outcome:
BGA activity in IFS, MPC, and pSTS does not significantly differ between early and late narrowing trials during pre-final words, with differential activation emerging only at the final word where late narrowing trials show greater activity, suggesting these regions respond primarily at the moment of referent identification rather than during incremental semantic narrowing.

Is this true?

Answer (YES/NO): YES